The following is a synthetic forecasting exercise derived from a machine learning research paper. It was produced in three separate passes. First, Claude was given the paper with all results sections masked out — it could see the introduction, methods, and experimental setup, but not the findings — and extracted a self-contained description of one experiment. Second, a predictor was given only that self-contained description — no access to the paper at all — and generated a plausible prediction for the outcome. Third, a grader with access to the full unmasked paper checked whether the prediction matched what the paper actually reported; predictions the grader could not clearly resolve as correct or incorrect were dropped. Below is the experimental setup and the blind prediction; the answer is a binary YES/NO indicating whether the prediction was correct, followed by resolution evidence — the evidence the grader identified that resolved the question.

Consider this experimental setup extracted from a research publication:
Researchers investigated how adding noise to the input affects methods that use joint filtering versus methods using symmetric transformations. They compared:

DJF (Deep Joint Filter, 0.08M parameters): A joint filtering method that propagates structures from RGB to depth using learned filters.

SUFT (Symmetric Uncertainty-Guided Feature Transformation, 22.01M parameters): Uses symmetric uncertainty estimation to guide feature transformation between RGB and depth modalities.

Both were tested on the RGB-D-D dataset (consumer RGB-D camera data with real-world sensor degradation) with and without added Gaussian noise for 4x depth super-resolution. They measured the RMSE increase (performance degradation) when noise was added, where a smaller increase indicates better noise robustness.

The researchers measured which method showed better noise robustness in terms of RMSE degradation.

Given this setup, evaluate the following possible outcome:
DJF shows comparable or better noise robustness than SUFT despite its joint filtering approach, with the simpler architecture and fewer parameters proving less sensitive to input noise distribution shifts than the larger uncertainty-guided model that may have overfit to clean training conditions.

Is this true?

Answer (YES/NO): NO